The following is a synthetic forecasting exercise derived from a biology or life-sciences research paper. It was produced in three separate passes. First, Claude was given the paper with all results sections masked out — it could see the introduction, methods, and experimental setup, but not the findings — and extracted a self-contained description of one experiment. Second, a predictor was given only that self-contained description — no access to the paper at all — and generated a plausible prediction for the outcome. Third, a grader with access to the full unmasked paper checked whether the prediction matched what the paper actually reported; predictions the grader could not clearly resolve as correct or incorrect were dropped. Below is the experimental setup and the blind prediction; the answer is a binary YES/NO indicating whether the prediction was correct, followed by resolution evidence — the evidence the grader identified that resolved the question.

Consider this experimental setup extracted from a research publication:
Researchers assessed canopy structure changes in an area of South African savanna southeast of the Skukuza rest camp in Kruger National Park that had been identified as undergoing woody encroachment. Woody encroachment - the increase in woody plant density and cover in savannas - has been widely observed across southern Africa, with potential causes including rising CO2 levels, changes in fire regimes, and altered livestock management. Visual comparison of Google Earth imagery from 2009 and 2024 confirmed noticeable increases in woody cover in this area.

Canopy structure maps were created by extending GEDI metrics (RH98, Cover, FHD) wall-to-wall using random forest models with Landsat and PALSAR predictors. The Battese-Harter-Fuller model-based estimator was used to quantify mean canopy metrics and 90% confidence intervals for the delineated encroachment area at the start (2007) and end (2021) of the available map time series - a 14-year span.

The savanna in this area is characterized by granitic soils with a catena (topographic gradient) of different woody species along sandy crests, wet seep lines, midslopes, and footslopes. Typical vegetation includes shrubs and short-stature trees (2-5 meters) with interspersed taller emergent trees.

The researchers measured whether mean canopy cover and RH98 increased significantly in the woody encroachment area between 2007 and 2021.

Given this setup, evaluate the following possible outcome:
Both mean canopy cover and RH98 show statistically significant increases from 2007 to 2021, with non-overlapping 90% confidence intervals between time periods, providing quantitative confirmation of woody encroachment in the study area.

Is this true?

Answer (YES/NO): YES